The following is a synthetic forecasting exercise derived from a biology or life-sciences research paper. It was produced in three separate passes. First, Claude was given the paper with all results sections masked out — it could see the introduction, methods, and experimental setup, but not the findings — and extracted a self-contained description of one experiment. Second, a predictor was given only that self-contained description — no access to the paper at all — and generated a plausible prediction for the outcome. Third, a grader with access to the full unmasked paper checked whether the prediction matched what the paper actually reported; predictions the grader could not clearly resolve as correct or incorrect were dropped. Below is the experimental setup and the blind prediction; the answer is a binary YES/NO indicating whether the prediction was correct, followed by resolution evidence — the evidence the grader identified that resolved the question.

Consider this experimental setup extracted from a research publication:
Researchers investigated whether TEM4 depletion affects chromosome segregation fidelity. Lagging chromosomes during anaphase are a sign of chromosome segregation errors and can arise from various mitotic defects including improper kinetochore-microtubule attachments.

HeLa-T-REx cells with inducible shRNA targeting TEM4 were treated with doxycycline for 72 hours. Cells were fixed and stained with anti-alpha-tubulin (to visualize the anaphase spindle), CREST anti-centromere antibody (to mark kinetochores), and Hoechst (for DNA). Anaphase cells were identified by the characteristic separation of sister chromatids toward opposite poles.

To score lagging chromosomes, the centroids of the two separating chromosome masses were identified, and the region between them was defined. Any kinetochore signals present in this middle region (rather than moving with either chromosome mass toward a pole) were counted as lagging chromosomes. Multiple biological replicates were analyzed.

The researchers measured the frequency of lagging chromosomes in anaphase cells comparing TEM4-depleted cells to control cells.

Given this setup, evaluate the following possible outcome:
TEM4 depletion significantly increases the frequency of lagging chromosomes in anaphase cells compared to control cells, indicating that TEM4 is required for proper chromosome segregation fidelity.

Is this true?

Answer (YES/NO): YES